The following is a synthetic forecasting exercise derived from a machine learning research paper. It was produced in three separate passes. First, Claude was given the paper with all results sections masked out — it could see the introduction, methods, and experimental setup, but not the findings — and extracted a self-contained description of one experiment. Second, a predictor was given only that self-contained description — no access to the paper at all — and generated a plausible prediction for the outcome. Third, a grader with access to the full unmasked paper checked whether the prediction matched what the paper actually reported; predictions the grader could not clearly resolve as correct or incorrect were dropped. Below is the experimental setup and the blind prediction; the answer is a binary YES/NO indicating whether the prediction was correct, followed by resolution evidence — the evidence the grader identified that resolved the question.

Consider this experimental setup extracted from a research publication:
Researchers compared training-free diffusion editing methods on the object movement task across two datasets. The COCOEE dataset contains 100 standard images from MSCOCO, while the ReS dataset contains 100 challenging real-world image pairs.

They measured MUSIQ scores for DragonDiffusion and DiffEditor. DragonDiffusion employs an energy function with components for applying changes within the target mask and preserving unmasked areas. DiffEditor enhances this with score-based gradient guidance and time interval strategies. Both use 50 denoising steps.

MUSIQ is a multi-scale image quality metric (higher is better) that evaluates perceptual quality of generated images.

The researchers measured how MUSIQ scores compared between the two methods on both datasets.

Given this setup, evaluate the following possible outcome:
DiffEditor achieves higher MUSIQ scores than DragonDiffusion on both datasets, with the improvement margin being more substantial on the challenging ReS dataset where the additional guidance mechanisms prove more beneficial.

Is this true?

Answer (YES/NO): NO